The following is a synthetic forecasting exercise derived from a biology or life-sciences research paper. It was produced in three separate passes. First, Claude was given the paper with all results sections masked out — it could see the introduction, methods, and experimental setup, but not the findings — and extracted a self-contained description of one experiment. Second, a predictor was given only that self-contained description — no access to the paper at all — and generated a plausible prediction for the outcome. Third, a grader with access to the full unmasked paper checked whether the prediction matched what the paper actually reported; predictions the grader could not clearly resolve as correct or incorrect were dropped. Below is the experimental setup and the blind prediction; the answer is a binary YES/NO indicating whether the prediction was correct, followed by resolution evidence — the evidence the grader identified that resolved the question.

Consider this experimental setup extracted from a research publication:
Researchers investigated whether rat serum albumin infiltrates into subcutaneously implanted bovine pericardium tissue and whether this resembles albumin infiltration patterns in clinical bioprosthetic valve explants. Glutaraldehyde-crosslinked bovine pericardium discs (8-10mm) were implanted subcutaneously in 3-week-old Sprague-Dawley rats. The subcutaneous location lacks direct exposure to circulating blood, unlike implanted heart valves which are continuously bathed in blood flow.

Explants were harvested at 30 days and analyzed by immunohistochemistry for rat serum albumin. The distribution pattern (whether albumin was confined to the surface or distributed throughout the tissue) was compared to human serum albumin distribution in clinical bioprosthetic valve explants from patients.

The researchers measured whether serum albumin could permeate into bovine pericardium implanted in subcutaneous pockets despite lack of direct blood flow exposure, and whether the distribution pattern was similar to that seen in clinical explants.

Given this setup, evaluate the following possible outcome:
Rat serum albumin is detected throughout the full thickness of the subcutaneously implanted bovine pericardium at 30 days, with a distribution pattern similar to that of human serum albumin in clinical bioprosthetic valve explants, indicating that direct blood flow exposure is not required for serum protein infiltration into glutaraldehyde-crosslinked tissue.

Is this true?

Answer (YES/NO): YES